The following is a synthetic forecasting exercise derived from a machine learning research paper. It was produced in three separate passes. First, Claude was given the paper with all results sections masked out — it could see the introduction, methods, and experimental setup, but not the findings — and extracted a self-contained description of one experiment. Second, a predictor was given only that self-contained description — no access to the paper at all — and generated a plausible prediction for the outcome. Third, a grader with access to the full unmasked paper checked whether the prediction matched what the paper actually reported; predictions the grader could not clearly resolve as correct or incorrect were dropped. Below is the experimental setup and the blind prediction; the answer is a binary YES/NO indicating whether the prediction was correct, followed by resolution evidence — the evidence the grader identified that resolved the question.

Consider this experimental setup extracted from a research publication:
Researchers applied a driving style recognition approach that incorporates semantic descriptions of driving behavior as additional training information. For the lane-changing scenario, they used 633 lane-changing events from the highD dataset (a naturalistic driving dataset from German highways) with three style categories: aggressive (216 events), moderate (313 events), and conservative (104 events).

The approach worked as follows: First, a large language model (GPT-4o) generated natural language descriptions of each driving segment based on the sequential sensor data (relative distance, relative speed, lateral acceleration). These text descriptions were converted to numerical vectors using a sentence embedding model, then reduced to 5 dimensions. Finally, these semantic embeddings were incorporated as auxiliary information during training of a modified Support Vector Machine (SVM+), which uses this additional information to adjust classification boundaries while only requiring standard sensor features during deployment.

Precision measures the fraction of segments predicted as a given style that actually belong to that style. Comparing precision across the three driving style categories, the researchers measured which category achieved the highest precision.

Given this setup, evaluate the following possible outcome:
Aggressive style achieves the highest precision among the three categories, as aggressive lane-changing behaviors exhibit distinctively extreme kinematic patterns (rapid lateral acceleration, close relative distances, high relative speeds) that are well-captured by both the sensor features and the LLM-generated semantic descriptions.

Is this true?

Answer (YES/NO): YES